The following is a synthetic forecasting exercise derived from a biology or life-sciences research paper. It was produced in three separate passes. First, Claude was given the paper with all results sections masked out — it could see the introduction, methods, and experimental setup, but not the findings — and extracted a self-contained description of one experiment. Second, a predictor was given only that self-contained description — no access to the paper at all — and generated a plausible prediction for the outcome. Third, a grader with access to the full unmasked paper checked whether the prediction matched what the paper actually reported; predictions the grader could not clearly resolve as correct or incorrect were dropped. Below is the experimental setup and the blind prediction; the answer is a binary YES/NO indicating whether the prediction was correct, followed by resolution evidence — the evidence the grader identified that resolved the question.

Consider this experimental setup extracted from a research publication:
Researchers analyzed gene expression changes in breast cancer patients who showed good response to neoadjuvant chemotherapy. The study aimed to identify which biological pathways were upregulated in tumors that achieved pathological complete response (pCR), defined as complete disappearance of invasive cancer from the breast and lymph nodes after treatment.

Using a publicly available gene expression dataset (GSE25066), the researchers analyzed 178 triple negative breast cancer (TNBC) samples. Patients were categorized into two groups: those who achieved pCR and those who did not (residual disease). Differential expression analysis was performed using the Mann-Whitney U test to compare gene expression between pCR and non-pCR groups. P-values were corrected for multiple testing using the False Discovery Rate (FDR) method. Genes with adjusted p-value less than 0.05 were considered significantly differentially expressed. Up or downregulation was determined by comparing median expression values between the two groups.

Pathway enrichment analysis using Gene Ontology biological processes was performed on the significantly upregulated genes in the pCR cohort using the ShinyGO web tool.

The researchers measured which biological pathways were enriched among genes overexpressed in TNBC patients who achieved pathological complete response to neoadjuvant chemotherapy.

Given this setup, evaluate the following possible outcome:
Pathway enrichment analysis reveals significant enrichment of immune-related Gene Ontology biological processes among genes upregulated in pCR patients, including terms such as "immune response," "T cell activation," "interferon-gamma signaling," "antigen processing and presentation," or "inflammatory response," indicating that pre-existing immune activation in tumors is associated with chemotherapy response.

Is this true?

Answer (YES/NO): NO